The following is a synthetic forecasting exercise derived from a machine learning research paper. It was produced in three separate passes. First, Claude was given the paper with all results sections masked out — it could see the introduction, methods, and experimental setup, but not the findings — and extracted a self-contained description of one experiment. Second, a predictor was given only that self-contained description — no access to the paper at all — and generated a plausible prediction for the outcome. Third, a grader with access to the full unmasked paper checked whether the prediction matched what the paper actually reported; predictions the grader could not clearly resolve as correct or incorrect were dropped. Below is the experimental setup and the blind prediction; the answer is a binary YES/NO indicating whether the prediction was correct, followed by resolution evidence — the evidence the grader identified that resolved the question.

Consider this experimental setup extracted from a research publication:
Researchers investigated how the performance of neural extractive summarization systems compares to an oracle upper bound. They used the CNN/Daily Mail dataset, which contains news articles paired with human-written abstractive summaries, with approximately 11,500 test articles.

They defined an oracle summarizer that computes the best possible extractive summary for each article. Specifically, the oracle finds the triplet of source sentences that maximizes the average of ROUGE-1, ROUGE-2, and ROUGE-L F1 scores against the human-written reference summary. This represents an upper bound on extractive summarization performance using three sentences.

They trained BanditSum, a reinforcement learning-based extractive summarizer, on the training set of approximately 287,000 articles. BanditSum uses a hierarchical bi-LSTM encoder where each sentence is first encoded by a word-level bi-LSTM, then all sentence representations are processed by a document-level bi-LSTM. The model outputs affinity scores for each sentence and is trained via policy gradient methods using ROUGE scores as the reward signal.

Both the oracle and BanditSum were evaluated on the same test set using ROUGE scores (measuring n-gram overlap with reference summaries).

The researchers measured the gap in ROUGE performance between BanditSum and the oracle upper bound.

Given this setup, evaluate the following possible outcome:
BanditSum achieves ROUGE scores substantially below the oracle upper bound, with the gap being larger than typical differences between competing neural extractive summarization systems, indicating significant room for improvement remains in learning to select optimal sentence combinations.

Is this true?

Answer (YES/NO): YES